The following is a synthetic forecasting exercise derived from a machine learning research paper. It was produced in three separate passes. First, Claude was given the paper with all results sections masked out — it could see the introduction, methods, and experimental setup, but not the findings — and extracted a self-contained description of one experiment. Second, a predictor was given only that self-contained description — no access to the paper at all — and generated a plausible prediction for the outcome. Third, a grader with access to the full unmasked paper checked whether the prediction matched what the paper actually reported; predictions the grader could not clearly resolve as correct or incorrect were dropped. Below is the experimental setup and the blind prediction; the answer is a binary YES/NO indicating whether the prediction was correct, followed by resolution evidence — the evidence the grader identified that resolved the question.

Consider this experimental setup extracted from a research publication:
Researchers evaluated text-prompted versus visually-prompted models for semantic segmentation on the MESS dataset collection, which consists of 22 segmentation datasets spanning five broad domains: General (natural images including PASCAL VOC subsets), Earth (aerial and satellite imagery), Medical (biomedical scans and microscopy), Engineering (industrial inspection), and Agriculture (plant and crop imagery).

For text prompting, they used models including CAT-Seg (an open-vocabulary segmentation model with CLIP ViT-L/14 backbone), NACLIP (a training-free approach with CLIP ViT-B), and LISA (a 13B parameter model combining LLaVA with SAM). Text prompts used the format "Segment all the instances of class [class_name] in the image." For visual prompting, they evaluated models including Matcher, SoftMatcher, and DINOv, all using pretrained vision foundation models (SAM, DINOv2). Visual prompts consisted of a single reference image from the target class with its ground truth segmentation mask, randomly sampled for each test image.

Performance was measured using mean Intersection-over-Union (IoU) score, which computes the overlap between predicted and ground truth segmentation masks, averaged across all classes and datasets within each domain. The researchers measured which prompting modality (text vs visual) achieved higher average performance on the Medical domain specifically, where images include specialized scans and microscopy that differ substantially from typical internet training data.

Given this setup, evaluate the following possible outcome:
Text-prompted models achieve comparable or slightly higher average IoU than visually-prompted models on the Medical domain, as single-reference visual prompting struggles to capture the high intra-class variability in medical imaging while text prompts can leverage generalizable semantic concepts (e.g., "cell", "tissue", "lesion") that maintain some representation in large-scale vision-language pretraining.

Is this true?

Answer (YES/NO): NO